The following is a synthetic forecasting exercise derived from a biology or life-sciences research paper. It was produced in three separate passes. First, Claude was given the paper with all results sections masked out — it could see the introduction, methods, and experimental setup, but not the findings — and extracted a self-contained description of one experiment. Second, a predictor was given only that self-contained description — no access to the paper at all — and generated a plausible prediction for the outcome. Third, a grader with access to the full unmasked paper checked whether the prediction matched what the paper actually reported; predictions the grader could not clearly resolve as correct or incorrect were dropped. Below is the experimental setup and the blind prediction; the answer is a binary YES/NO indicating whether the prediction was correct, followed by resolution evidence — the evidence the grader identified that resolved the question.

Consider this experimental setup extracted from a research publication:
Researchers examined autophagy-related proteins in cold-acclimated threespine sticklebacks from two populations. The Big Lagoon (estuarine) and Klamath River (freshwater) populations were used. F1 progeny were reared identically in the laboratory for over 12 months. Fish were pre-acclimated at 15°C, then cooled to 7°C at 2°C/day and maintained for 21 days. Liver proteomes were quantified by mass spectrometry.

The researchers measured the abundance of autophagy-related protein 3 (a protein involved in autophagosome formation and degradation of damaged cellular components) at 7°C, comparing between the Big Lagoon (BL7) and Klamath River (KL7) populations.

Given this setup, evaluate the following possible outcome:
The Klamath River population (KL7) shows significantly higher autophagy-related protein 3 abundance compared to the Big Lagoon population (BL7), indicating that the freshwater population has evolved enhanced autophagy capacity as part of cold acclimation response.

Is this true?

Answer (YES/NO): NO